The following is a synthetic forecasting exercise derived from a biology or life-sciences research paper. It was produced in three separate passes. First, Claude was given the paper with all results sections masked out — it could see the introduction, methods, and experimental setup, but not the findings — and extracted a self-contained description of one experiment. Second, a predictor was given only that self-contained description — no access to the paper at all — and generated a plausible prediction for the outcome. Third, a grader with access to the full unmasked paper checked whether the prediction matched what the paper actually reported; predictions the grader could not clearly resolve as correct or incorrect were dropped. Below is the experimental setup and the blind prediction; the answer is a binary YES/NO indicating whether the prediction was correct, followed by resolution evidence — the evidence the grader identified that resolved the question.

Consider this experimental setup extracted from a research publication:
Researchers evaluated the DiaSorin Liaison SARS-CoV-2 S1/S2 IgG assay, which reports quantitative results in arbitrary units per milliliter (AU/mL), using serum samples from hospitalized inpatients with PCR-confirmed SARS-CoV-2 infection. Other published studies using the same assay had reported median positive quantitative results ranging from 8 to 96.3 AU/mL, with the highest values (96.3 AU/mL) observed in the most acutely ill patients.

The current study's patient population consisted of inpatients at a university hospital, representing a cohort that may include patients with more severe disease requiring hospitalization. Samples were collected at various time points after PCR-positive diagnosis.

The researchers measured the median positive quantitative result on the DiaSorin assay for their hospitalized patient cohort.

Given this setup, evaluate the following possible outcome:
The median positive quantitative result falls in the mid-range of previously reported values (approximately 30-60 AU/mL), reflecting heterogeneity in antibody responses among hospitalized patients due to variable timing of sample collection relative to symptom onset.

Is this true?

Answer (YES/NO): NO